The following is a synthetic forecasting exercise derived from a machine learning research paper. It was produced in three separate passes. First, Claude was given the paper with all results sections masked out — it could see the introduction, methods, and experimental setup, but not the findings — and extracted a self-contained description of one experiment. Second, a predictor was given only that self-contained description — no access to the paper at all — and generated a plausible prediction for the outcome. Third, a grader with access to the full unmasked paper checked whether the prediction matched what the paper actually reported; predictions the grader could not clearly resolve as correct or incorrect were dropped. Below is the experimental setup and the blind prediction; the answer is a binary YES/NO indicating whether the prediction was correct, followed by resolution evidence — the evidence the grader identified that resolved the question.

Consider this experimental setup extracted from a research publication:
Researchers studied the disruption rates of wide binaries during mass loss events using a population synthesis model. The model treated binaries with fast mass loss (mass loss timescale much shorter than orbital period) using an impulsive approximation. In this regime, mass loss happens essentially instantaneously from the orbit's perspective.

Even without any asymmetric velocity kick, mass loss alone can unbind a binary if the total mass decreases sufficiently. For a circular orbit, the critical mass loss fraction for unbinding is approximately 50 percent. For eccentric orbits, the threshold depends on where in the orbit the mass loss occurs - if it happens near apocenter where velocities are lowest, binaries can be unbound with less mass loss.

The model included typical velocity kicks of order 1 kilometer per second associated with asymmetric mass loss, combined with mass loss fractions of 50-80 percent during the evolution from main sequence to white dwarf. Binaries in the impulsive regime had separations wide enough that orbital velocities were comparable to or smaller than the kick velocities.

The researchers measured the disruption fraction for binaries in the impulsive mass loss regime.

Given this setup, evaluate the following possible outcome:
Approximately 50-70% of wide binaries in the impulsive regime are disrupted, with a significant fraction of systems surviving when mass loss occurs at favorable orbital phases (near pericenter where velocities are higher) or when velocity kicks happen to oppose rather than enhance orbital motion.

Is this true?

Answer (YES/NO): NO